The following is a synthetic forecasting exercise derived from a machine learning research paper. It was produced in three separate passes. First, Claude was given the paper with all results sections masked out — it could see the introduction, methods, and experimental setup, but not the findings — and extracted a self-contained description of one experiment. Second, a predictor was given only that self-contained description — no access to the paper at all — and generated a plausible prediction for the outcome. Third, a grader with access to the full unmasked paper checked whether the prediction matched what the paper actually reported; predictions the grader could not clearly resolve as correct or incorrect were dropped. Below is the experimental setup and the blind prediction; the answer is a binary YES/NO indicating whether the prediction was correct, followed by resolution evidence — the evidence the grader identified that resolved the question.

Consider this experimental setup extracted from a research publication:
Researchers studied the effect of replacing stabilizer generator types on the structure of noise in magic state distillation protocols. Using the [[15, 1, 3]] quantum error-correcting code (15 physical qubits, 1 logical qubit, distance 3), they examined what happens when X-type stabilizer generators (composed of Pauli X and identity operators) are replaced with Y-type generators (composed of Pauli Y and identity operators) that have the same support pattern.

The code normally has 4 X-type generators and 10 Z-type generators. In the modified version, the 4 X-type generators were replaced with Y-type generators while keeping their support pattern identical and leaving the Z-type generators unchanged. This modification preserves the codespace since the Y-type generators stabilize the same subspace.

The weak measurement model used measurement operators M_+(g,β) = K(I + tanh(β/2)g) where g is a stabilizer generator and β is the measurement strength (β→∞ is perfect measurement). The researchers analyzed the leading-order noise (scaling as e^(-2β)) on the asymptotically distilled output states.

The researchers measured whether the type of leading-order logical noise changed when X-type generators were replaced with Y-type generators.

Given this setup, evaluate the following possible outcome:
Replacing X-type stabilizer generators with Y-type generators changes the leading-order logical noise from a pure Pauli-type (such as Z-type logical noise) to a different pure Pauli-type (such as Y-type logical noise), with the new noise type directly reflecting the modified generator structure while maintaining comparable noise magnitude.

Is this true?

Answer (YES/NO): YES